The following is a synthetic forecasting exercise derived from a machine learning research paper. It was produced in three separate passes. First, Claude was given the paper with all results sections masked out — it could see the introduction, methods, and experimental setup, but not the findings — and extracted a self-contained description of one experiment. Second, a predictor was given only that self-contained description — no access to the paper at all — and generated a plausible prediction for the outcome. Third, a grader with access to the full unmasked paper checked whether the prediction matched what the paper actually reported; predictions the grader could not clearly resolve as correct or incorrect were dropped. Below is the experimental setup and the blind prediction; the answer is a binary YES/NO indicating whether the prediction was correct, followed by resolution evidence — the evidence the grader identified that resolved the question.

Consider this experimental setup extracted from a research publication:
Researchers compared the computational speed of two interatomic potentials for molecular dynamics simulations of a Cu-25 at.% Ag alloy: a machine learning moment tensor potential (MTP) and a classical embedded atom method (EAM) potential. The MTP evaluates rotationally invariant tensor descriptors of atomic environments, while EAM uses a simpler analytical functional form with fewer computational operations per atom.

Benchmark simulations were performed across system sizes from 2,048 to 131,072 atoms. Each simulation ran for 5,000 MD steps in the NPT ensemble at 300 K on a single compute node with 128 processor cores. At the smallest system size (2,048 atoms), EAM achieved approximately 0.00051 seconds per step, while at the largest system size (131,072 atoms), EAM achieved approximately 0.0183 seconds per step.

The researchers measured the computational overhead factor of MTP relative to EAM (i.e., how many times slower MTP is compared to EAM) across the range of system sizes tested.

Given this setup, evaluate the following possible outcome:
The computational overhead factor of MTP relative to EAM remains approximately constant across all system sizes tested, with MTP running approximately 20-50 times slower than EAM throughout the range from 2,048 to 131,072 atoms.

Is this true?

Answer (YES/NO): NO